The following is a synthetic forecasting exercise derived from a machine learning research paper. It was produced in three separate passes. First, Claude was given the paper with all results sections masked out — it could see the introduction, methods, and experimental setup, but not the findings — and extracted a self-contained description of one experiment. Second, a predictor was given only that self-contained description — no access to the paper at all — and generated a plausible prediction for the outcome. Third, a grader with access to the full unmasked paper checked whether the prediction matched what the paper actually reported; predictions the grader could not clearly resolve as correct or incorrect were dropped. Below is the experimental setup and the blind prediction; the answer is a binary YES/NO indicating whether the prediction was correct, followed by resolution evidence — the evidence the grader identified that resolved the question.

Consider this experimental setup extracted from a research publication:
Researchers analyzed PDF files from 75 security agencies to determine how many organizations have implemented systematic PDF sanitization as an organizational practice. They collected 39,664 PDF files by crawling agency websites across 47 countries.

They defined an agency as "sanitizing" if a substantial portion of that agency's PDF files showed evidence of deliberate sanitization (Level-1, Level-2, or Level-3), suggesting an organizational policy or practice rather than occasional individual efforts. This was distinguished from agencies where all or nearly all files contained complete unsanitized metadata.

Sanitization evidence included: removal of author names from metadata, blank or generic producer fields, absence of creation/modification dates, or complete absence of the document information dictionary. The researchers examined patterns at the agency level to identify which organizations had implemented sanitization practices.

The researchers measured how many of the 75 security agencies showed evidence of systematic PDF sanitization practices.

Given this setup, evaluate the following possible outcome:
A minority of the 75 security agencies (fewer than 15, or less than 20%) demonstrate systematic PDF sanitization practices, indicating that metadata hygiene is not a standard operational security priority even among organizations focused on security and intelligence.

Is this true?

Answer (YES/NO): YES